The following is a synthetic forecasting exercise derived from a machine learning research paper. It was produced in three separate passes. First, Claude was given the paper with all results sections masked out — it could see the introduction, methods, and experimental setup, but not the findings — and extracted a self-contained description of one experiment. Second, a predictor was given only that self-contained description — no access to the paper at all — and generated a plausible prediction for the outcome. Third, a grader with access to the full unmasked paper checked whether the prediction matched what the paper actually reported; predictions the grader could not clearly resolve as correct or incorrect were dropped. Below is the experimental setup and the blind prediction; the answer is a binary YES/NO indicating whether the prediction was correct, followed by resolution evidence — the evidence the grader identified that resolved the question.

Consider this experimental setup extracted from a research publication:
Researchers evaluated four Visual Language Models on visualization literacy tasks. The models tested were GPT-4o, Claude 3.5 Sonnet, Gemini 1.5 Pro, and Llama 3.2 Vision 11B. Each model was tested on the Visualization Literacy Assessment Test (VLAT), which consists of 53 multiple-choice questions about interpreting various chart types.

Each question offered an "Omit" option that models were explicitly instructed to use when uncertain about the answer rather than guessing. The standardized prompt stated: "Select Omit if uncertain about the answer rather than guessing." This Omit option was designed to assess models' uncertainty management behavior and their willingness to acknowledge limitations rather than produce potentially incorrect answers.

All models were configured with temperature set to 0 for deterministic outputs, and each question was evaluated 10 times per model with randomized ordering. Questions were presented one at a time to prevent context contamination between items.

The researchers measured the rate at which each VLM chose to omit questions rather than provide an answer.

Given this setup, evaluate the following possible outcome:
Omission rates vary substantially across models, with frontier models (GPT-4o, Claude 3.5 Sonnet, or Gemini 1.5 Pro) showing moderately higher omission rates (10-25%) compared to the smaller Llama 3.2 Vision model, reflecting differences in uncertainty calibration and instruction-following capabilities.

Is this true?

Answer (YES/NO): NO